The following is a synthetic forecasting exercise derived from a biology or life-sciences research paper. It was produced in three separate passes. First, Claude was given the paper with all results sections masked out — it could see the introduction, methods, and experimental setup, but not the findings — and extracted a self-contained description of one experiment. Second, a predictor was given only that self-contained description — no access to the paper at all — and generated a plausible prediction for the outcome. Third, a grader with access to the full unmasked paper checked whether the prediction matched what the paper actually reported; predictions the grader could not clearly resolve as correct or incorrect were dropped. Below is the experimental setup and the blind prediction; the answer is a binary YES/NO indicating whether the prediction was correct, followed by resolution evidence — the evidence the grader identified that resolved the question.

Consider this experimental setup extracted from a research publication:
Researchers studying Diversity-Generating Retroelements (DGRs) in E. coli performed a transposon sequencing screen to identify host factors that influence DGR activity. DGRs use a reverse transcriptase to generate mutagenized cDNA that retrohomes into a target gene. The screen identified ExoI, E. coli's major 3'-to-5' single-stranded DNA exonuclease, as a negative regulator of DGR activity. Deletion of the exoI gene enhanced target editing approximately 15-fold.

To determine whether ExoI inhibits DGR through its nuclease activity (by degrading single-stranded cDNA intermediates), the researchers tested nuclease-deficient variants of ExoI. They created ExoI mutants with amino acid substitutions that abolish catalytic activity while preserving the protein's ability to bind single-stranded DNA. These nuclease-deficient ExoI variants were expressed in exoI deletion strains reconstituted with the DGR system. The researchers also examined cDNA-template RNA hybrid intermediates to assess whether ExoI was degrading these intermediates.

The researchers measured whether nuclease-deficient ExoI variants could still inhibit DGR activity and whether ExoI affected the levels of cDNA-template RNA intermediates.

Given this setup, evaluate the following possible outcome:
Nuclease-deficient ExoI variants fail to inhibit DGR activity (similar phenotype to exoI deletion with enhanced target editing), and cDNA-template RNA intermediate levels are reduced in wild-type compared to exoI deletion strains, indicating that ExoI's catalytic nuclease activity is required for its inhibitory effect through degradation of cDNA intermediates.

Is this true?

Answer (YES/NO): NO